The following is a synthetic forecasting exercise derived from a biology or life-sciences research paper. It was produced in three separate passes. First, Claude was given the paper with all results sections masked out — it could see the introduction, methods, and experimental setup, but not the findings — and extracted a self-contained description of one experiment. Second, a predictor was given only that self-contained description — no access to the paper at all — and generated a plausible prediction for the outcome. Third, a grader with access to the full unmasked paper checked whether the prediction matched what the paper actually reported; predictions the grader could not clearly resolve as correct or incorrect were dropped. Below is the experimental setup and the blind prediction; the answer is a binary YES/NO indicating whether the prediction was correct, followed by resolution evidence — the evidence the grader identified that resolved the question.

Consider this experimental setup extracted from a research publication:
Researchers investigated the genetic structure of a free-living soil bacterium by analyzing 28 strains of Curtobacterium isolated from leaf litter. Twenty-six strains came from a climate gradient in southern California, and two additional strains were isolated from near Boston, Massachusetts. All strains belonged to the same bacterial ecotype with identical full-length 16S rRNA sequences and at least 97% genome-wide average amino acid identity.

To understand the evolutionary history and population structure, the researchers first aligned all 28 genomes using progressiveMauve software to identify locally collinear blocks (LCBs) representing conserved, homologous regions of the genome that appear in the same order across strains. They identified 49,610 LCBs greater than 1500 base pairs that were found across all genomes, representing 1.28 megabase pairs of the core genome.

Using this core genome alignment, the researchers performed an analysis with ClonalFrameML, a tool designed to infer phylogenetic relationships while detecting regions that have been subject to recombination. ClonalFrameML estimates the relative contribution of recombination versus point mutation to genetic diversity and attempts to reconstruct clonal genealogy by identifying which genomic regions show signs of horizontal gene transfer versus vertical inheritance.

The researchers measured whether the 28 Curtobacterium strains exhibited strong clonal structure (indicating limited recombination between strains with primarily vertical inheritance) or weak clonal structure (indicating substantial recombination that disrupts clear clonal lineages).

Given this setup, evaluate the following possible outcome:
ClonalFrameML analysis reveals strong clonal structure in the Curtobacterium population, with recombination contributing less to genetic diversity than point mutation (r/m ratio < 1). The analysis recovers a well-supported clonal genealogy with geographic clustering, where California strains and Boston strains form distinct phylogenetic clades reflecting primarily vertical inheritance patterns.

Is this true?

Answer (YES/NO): NO